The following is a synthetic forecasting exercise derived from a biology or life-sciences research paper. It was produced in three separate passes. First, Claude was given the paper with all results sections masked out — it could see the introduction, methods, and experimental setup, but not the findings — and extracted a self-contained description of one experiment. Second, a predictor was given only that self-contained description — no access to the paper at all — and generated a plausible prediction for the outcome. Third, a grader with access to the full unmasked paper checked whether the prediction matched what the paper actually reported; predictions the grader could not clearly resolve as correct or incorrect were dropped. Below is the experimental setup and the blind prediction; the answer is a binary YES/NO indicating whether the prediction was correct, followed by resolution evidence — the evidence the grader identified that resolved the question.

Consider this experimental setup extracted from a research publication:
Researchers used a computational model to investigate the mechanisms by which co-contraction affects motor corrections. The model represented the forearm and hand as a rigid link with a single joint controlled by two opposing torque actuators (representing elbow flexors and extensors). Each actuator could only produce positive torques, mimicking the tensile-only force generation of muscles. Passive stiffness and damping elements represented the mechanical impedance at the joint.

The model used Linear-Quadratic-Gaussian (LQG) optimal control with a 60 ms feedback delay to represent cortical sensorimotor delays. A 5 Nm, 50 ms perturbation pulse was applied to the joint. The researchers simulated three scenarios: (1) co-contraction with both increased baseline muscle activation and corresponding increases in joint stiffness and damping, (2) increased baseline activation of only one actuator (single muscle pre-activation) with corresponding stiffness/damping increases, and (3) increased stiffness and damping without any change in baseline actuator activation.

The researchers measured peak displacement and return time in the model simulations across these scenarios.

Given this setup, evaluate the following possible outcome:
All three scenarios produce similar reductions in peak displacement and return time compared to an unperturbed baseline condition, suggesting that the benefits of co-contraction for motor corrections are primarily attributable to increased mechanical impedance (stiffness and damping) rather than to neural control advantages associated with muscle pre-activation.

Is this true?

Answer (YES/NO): NO